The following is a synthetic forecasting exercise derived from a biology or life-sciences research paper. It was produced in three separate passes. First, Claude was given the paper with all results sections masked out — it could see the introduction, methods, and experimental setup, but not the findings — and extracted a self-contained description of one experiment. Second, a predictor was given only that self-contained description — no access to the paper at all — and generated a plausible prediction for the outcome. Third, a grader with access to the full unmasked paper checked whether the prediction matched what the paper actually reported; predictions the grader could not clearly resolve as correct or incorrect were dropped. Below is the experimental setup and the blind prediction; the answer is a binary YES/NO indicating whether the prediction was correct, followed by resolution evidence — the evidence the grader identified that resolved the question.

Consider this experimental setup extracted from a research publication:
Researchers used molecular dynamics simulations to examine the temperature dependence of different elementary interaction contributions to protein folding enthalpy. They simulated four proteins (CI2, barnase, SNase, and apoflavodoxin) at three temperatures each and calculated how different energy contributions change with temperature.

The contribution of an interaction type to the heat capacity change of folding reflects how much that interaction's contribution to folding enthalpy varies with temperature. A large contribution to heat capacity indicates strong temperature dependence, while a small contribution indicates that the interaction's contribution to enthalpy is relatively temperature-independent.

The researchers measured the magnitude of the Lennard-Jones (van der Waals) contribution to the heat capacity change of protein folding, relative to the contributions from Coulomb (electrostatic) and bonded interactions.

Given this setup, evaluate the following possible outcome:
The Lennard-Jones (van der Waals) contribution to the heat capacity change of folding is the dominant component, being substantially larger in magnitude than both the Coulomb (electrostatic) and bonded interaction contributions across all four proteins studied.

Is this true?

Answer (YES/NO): NO